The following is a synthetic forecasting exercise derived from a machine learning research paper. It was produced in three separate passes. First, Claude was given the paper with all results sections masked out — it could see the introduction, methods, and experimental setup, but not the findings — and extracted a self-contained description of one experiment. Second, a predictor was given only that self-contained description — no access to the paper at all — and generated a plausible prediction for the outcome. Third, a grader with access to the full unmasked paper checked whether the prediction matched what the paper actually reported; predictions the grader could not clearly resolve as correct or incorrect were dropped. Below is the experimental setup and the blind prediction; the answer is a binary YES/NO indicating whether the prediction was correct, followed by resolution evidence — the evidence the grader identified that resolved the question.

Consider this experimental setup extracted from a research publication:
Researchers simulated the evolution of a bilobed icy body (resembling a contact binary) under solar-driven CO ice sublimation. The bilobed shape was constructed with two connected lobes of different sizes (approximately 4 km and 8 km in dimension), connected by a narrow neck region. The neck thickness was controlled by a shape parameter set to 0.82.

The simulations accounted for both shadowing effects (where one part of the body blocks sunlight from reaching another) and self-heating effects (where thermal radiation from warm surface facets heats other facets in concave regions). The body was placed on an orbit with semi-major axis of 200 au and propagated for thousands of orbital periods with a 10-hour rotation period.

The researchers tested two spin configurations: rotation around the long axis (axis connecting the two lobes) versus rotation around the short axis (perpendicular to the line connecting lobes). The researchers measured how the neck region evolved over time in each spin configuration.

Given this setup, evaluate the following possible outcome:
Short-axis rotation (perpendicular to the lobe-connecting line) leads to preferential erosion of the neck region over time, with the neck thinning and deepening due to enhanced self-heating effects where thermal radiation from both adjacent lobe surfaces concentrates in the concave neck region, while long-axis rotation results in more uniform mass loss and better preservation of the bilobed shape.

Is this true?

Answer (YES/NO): NO